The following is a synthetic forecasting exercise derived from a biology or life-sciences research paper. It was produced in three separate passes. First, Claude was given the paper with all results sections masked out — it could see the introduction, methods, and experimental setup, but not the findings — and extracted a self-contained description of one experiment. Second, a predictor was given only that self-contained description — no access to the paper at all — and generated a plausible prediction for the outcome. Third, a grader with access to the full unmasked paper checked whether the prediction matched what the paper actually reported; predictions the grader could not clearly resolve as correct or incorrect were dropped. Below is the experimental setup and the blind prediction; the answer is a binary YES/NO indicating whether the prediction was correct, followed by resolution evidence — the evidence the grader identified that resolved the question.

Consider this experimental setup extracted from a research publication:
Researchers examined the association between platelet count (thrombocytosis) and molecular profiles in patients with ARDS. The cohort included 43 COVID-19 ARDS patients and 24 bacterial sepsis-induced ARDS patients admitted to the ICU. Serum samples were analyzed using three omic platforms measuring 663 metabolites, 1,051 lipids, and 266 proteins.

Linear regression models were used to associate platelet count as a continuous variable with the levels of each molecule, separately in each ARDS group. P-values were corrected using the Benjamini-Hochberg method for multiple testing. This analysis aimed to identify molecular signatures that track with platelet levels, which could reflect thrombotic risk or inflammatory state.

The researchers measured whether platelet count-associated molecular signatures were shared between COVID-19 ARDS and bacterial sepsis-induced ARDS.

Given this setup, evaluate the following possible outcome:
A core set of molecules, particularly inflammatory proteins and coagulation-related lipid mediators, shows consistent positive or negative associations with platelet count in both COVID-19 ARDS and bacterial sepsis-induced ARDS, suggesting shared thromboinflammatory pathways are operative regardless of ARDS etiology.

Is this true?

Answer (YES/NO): NO